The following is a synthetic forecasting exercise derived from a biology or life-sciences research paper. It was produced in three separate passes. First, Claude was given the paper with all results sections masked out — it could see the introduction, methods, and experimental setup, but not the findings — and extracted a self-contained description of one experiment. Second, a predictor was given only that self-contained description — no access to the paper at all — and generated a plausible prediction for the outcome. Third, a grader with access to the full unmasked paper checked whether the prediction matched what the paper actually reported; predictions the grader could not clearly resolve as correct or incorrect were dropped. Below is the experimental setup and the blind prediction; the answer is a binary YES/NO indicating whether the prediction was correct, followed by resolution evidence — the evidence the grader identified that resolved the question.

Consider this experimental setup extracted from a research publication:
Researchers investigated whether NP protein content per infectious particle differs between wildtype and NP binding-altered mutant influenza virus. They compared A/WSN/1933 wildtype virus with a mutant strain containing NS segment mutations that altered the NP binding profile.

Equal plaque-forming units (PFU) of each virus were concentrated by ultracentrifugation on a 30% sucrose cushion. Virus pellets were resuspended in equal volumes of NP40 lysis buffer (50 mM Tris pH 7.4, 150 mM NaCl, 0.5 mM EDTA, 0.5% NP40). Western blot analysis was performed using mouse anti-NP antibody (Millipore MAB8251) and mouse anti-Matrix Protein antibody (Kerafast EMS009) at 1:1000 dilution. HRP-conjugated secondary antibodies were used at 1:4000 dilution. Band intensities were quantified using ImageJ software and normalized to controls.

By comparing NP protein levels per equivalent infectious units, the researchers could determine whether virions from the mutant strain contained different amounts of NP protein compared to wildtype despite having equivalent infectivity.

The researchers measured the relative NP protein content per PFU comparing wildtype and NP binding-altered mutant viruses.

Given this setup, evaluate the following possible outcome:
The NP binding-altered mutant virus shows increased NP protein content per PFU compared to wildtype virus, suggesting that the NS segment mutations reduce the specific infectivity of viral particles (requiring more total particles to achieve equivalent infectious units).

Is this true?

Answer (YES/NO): YES